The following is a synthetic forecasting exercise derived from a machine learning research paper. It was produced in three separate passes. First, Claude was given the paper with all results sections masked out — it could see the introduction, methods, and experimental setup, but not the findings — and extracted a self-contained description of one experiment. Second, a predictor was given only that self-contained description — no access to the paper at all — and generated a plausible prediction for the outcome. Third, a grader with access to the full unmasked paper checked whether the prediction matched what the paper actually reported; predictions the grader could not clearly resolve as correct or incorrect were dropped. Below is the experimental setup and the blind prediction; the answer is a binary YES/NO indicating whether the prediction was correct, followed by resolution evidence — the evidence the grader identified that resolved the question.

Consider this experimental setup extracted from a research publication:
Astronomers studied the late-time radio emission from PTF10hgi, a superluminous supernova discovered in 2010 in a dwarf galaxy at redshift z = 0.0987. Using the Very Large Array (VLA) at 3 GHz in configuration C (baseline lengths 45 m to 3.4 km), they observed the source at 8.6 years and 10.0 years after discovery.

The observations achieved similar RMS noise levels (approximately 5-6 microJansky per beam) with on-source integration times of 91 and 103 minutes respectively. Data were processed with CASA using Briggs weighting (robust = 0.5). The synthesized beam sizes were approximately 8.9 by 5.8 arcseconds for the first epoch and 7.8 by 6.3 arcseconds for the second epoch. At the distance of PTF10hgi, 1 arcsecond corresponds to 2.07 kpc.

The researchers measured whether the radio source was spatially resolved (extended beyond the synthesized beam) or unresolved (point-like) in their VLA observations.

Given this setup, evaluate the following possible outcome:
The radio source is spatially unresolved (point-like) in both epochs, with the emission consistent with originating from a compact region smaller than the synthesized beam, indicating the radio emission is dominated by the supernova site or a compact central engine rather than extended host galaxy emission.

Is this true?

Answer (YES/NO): YES